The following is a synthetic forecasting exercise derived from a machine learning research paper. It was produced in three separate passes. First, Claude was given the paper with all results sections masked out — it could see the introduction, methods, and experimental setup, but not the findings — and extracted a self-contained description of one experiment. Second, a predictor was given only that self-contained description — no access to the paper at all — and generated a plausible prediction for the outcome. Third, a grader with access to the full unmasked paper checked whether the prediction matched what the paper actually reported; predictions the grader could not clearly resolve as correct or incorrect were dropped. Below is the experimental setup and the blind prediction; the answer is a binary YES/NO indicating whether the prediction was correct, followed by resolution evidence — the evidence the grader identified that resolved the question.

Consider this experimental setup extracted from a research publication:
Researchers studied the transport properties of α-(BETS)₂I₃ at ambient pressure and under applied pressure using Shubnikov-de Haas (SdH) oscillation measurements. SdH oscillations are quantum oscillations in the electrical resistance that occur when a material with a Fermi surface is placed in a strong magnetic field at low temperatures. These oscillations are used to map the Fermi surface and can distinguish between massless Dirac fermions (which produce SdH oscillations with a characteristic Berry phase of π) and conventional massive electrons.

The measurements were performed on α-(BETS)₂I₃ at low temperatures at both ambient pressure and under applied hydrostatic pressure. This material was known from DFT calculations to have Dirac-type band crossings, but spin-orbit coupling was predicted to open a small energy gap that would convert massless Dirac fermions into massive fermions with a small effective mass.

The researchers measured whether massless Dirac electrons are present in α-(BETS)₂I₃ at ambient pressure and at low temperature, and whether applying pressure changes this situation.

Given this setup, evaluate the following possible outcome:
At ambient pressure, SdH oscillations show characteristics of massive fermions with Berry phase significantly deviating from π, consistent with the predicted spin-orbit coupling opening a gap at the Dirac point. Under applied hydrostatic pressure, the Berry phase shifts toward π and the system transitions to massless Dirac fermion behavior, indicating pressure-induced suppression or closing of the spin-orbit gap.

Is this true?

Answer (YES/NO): YES